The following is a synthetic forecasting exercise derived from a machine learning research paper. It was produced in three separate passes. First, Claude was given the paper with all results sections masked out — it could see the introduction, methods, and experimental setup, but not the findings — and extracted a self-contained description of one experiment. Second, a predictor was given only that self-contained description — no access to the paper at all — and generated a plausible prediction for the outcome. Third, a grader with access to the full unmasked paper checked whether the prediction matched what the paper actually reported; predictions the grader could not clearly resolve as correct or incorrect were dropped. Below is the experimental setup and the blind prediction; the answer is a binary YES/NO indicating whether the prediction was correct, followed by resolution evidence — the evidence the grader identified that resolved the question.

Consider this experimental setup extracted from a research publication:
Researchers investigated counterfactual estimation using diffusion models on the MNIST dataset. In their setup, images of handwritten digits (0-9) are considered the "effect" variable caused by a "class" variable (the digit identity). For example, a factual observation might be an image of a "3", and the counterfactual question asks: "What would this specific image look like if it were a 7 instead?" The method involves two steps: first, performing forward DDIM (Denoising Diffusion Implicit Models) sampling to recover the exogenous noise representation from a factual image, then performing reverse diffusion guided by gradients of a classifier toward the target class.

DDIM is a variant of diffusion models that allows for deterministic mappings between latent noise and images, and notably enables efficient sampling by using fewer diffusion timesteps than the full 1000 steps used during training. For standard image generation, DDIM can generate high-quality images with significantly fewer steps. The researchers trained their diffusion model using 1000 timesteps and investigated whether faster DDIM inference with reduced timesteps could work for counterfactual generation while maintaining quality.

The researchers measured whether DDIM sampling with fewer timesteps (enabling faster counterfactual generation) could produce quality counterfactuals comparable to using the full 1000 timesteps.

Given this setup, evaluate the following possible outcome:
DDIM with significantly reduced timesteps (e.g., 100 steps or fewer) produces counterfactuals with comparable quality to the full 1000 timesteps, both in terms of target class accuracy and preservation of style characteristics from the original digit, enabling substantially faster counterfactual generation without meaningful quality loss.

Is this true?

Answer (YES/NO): NO